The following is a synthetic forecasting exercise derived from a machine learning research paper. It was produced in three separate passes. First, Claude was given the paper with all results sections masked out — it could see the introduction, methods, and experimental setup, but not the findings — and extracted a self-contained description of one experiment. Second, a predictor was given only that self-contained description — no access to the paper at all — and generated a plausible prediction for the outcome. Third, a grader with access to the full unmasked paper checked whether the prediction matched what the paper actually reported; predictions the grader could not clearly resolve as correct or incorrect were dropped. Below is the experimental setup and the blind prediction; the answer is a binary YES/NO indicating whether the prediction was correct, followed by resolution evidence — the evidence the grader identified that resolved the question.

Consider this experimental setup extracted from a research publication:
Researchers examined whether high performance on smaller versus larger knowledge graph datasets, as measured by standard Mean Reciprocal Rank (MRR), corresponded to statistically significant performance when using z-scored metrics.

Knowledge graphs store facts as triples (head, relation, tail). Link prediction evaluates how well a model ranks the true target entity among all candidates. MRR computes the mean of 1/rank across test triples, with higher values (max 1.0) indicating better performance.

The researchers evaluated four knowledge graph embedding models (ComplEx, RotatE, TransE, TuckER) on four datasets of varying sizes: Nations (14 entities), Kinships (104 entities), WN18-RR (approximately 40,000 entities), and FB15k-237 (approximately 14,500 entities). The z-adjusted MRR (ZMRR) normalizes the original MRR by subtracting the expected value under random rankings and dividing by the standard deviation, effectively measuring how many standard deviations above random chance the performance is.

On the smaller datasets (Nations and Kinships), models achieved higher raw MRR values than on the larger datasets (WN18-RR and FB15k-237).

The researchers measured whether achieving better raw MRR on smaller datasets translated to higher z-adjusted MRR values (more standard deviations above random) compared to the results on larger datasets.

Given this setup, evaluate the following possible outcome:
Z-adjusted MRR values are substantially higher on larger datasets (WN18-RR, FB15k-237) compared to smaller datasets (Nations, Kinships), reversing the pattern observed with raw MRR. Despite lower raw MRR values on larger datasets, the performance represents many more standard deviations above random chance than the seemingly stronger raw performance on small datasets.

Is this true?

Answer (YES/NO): YES